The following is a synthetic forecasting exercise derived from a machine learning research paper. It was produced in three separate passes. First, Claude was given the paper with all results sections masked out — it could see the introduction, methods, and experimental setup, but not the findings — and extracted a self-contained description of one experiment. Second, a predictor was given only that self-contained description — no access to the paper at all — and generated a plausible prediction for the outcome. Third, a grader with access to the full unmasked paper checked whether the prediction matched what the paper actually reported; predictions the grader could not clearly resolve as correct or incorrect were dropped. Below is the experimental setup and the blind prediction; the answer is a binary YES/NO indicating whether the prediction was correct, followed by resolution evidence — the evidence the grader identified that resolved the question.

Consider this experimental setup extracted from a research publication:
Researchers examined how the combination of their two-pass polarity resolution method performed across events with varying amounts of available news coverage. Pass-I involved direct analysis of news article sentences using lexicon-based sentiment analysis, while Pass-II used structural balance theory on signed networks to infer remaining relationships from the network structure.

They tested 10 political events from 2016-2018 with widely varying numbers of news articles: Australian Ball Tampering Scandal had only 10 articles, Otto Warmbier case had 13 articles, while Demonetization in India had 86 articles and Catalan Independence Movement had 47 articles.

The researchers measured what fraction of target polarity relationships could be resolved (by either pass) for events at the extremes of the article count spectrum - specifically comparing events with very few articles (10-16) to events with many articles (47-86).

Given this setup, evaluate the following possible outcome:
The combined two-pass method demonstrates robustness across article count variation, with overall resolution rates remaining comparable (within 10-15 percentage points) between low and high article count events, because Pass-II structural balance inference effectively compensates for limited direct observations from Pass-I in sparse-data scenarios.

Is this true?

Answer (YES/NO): YES